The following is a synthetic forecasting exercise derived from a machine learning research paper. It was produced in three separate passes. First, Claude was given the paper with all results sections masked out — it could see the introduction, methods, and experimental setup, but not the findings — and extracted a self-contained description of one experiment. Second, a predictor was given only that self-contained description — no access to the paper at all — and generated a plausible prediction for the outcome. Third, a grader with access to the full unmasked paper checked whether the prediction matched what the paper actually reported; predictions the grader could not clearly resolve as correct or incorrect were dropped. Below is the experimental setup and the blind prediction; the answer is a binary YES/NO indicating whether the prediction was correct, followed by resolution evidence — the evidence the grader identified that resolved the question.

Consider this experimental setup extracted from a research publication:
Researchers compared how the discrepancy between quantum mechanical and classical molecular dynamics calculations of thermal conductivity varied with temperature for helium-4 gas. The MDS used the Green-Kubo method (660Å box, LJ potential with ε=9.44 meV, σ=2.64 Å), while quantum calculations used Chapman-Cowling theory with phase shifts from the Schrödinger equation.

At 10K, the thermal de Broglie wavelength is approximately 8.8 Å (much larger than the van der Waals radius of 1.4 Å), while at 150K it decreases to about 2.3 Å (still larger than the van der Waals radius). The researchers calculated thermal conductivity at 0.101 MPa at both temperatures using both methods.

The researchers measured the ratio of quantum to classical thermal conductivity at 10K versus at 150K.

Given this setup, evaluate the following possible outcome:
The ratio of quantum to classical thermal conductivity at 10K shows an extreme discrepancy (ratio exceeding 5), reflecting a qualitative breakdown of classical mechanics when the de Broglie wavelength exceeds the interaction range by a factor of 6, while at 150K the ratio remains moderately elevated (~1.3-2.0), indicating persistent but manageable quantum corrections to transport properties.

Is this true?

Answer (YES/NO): NO